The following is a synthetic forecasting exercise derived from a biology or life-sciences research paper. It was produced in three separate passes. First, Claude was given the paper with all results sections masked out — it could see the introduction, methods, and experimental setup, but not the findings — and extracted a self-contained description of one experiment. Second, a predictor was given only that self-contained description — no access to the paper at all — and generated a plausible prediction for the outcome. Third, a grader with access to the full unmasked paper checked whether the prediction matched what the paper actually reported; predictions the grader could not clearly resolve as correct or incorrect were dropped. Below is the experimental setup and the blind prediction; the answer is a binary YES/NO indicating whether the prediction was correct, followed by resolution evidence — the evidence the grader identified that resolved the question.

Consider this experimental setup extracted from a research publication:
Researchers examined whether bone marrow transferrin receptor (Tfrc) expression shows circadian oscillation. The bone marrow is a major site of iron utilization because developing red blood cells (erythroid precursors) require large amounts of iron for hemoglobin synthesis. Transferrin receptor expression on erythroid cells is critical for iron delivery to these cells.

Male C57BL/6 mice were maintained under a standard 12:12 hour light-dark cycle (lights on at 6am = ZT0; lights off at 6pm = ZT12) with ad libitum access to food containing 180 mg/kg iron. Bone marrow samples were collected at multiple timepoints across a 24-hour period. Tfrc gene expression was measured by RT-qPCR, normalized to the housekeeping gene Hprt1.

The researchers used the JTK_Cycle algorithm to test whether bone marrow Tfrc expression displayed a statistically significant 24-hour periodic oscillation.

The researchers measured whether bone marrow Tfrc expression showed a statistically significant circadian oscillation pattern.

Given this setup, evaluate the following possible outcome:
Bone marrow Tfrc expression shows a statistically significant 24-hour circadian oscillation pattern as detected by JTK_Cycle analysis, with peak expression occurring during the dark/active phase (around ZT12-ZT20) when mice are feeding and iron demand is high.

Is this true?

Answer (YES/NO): NO